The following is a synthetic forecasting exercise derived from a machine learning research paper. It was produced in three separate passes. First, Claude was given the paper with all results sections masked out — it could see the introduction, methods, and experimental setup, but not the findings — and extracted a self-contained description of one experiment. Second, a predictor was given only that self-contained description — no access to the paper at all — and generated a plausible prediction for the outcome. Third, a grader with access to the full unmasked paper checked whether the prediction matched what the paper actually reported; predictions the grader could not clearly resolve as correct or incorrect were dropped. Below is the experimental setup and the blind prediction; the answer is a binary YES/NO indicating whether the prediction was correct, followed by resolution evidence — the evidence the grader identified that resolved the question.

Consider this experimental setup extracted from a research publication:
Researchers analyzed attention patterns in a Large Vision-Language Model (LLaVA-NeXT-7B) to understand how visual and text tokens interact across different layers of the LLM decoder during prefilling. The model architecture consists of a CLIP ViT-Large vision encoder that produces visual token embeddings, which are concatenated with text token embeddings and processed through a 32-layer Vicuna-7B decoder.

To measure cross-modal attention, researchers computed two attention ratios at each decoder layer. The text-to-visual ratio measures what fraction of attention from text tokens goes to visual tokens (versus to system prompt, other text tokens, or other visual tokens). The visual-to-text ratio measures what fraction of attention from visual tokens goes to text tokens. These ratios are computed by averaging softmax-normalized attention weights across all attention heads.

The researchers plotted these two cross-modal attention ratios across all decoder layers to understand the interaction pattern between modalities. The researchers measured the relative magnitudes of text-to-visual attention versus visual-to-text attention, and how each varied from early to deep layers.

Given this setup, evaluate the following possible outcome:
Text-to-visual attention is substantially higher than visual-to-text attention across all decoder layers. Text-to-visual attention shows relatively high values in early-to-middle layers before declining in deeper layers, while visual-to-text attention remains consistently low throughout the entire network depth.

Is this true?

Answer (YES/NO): NO